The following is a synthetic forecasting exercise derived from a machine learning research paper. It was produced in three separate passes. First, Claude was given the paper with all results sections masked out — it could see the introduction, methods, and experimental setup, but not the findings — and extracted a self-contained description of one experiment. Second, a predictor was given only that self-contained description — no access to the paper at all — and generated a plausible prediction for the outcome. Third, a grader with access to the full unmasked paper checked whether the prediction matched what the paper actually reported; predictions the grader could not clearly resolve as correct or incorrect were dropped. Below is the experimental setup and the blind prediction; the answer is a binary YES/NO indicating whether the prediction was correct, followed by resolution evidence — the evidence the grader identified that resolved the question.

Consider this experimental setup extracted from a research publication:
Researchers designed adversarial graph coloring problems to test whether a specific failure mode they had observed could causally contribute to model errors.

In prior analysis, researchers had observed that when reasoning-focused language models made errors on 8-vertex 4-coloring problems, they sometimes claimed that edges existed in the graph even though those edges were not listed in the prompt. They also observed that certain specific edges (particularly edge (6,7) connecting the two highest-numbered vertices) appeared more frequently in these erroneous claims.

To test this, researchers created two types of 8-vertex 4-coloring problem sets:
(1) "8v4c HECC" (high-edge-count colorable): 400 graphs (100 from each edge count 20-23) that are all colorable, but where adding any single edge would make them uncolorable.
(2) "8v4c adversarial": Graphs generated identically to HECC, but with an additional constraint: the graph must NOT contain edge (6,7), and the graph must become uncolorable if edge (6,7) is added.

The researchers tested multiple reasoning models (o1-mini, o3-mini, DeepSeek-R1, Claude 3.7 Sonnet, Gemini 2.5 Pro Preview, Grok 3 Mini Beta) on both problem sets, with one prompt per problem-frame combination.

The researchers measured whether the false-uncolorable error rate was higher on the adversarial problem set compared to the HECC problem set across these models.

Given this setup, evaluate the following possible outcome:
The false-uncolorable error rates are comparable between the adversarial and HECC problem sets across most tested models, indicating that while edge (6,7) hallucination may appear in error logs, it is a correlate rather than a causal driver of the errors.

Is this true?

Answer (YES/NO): NO